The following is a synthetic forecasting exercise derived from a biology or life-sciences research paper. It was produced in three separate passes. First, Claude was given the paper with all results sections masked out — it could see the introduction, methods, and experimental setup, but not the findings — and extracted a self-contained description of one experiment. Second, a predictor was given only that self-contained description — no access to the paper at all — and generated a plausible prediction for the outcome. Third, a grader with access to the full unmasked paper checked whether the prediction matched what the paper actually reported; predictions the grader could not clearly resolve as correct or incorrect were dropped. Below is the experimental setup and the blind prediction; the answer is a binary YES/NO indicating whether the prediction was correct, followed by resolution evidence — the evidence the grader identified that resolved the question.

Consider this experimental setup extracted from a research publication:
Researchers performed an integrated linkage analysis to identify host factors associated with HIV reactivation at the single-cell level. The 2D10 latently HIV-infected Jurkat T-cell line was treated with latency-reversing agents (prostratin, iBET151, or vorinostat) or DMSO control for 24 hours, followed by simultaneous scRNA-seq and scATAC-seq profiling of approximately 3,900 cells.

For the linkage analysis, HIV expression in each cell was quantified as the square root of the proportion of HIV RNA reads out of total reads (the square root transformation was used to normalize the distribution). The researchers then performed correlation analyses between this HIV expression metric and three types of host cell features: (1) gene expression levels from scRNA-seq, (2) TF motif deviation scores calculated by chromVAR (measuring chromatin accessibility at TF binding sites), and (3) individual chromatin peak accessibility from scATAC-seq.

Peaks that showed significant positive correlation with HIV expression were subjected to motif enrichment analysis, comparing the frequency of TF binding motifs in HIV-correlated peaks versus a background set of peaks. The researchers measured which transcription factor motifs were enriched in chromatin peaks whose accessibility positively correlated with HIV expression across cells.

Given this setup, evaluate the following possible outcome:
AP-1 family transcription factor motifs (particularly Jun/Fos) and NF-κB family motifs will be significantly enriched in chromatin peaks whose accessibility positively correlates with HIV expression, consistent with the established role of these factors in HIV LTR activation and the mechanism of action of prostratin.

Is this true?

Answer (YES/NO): NO